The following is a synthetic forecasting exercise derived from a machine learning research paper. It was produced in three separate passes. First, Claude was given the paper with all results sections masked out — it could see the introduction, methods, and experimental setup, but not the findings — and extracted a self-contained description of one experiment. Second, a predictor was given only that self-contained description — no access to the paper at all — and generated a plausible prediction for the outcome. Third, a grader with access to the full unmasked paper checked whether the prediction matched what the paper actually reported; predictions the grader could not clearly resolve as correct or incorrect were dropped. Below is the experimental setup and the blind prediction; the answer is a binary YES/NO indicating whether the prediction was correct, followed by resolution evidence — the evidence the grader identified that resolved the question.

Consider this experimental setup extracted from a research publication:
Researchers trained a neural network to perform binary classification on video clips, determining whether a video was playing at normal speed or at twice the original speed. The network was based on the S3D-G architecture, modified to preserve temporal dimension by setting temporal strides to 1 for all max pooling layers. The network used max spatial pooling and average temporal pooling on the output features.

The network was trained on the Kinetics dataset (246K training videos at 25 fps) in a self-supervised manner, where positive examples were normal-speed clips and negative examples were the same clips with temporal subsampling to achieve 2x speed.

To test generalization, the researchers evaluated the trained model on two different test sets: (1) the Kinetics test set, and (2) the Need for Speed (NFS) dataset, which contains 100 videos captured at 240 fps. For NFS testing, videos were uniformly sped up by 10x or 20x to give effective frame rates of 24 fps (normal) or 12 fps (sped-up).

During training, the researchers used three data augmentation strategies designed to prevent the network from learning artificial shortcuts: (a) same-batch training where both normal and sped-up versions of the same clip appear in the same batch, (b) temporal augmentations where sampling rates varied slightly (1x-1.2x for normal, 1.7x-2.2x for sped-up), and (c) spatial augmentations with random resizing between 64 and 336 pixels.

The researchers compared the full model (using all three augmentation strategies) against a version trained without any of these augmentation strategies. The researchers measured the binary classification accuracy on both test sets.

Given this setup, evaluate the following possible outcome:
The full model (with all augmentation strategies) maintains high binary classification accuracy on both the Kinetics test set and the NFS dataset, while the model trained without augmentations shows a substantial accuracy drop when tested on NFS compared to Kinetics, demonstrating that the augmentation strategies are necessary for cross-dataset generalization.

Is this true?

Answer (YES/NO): YES